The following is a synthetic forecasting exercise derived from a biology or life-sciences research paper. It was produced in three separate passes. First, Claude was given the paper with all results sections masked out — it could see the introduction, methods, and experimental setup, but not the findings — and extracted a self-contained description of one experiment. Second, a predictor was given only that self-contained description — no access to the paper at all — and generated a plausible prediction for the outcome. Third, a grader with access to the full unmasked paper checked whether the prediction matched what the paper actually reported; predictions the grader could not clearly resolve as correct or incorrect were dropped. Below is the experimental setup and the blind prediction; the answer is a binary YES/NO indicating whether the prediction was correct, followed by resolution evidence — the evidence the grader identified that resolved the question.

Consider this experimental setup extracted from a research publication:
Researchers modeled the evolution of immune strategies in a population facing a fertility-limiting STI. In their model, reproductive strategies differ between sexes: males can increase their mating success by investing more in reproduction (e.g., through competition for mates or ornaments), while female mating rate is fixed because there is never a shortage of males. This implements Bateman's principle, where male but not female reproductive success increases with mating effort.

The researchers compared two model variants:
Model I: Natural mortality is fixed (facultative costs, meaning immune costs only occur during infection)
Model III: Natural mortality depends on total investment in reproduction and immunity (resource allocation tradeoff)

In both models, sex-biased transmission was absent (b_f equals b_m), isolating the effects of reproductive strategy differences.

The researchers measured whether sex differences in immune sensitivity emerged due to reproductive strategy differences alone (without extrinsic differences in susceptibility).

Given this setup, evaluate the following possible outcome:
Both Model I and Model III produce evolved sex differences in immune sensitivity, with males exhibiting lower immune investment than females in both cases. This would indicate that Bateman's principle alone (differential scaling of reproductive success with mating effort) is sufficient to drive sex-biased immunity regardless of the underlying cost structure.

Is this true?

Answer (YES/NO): NO